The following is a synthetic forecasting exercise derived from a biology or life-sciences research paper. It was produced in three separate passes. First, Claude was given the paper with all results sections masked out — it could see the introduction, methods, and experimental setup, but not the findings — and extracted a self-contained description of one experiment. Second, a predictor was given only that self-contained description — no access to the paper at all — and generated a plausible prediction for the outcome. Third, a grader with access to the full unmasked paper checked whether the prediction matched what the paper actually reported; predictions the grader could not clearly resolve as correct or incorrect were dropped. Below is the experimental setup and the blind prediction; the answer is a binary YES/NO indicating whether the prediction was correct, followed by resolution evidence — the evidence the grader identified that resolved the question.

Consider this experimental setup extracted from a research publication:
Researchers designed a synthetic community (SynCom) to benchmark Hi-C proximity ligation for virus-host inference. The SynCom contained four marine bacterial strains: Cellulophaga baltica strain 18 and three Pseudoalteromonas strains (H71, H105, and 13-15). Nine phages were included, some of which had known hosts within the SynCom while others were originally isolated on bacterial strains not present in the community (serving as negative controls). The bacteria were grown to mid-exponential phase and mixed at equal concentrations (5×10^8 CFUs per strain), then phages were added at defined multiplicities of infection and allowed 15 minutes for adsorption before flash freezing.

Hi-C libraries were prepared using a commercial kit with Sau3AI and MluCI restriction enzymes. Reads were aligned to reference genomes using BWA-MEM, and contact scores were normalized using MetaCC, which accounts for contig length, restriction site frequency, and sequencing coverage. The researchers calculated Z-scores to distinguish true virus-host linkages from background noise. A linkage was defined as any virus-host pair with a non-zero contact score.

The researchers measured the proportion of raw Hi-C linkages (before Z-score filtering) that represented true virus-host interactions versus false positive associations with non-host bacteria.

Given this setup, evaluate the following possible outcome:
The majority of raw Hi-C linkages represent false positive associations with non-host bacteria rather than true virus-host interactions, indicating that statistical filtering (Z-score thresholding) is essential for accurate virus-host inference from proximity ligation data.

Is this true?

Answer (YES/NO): YES